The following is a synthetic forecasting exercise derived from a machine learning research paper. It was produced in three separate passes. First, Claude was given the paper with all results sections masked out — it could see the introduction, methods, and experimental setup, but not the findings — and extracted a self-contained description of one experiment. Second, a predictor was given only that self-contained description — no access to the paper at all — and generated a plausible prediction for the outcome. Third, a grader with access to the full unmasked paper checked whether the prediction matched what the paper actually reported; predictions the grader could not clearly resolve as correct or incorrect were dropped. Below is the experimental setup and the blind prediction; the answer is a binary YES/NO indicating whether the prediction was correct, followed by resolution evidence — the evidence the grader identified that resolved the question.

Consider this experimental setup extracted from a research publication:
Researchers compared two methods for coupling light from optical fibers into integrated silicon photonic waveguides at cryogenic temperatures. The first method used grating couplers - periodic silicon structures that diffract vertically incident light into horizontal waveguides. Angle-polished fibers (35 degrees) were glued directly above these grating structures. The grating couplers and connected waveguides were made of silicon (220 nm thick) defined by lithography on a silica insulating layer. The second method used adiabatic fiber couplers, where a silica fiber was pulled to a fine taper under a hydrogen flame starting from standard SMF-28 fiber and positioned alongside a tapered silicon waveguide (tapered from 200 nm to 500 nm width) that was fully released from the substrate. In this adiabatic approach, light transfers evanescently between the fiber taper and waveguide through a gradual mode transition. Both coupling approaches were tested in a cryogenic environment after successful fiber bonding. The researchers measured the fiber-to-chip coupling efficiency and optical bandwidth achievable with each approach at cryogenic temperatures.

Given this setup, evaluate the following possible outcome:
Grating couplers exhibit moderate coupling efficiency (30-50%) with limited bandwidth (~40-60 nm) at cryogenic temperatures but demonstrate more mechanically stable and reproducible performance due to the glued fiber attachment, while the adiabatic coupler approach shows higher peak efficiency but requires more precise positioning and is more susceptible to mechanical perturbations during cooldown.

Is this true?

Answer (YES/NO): NO